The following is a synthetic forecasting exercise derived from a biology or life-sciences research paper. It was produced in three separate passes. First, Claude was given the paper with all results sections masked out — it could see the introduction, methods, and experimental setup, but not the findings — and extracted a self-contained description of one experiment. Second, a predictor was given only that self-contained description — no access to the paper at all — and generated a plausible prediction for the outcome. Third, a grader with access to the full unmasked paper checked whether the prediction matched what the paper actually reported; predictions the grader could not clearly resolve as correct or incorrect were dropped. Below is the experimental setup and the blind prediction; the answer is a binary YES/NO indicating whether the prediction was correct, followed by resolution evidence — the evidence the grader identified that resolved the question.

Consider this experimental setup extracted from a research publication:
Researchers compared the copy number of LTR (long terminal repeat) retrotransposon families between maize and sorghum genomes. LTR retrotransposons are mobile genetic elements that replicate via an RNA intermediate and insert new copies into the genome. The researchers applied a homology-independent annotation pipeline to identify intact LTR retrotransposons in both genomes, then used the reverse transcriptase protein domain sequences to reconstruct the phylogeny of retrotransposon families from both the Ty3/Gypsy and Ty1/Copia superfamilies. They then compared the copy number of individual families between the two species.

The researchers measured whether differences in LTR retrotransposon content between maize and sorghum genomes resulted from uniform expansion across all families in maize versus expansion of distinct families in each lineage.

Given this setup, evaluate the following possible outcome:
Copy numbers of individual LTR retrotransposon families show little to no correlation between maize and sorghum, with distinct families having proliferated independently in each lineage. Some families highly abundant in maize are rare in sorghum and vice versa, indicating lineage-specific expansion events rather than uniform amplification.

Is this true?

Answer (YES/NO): YES